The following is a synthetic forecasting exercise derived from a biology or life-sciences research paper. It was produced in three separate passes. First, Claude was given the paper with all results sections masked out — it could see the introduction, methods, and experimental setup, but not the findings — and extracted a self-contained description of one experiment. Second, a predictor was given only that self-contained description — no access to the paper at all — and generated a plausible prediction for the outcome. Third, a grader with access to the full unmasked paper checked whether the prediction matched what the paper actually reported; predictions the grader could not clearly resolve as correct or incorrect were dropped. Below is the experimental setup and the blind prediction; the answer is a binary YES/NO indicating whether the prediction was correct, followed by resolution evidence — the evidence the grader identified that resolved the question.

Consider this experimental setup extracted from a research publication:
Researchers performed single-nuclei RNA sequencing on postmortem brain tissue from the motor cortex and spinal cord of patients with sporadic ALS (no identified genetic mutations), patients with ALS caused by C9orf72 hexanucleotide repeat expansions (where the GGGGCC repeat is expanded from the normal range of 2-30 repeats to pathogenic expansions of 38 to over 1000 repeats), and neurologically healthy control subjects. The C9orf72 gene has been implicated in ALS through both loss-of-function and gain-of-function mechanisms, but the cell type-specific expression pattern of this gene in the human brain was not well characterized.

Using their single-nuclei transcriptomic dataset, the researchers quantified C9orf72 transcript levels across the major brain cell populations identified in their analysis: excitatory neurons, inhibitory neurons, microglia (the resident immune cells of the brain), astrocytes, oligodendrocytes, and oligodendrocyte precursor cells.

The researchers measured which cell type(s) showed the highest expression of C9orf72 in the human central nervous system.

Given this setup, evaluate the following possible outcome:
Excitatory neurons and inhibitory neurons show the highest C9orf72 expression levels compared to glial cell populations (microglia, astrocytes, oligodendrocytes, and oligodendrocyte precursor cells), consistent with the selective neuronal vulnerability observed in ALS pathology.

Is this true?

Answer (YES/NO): NO